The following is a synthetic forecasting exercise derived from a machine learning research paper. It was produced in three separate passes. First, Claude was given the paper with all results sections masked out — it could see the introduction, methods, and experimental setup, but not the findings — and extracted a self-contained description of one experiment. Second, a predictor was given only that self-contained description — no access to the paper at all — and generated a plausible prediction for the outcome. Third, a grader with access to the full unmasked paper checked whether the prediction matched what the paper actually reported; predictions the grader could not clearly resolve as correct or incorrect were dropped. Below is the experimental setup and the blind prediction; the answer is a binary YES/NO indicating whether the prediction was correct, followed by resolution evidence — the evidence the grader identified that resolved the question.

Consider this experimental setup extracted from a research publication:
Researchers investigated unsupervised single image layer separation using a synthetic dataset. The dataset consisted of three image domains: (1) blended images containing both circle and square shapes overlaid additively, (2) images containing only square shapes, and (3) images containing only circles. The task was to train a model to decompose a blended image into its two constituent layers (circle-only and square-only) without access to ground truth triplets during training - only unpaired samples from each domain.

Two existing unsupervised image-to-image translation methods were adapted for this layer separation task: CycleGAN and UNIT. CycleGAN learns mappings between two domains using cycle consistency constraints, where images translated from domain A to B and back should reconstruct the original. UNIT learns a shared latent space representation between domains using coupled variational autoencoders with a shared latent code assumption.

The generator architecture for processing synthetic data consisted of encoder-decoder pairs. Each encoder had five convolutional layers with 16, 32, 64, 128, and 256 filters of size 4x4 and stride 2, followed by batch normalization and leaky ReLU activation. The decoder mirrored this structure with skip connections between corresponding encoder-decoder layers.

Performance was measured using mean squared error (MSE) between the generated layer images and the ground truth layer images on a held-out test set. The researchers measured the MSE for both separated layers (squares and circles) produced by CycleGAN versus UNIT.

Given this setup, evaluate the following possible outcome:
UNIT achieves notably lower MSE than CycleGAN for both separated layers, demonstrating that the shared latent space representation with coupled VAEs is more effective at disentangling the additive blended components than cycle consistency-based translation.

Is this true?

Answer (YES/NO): YES